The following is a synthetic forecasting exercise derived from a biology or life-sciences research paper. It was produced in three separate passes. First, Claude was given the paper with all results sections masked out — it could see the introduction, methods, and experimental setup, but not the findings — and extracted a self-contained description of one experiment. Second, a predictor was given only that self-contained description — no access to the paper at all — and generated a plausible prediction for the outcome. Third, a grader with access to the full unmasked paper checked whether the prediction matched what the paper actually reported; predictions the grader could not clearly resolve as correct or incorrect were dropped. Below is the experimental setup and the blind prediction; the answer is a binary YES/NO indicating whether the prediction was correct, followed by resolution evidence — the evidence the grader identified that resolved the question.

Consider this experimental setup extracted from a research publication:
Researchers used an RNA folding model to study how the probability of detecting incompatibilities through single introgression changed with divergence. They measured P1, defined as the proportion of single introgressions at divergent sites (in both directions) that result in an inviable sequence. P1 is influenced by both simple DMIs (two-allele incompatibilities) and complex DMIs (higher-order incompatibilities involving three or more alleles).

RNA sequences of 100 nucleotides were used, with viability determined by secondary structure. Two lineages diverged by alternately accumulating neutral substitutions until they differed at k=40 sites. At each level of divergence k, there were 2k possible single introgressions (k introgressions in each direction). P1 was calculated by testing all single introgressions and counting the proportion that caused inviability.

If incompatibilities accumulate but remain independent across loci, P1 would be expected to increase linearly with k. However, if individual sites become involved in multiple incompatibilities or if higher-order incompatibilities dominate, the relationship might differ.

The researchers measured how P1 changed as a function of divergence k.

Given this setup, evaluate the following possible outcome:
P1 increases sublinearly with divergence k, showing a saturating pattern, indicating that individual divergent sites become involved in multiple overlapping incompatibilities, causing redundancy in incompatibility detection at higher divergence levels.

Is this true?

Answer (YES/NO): YES